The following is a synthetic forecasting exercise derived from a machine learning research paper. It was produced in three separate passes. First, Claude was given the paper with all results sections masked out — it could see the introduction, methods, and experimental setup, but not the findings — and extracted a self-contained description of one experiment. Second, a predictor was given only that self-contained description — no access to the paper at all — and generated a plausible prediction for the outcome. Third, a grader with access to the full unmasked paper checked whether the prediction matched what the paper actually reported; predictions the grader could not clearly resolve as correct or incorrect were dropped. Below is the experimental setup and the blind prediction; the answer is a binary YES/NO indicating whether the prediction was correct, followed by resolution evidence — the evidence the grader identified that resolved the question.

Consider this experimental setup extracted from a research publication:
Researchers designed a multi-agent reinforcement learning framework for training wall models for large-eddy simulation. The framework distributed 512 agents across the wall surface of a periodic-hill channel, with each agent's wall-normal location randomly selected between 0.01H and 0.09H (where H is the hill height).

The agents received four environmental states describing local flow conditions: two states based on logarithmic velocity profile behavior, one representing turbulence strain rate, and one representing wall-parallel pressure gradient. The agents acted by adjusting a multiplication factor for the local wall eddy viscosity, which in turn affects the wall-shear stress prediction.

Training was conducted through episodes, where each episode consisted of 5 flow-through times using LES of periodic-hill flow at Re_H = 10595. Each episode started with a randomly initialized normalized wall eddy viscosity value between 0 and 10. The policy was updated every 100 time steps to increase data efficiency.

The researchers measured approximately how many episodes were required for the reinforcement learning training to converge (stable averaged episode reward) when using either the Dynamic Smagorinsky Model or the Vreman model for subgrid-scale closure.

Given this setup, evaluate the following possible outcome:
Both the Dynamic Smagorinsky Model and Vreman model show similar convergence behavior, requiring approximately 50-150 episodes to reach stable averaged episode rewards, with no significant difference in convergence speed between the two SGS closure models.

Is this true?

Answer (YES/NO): NO